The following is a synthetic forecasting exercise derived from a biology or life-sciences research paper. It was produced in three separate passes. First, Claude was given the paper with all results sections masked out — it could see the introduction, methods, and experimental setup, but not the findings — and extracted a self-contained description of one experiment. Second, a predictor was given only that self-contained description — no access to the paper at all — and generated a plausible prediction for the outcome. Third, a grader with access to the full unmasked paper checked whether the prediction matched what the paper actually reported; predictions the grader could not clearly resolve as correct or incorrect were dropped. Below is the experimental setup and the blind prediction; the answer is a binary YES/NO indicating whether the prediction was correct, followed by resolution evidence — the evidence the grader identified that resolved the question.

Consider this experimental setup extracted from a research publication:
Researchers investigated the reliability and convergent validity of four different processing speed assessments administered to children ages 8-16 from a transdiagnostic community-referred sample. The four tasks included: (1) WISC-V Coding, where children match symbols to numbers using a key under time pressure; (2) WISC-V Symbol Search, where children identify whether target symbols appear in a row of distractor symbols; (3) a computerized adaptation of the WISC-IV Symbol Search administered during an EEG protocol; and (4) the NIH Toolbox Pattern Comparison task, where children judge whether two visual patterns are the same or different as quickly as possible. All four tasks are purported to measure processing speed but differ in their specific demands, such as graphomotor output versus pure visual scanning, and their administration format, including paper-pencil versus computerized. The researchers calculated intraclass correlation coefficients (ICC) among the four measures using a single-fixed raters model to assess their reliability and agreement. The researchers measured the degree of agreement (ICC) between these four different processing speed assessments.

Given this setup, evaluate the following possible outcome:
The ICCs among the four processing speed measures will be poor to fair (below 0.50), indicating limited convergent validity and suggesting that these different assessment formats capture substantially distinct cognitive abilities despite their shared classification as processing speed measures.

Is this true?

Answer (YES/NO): NO